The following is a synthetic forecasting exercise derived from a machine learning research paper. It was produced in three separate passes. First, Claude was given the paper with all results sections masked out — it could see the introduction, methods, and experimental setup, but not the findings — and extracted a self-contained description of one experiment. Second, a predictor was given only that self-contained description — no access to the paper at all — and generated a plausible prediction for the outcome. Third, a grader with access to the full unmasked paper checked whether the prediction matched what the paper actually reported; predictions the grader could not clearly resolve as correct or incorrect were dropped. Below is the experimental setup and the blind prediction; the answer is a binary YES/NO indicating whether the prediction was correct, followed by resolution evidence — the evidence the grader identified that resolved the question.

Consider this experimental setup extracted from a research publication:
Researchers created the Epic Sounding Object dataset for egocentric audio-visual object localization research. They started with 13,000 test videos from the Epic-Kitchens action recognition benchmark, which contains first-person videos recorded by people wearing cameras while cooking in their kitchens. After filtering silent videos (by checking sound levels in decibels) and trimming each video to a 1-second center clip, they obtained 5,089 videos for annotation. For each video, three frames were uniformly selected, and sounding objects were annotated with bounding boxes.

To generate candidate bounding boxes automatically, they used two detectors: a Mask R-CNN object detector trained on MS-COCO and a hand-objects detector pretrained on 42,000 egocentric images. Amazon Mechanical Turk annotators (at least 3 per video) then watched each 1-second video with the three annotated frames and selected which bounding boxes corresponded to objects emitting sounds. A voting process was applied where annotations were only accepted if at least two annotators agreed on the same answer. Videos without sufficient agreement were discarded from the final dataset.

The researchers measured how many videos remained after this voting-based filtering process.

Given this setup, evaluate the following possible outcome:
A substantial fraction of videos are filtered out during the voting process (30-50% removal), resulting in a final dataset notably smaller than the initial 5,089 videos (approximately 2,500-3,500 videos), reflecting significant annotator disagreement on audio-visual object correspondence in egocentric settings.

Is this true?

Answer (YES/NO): YES